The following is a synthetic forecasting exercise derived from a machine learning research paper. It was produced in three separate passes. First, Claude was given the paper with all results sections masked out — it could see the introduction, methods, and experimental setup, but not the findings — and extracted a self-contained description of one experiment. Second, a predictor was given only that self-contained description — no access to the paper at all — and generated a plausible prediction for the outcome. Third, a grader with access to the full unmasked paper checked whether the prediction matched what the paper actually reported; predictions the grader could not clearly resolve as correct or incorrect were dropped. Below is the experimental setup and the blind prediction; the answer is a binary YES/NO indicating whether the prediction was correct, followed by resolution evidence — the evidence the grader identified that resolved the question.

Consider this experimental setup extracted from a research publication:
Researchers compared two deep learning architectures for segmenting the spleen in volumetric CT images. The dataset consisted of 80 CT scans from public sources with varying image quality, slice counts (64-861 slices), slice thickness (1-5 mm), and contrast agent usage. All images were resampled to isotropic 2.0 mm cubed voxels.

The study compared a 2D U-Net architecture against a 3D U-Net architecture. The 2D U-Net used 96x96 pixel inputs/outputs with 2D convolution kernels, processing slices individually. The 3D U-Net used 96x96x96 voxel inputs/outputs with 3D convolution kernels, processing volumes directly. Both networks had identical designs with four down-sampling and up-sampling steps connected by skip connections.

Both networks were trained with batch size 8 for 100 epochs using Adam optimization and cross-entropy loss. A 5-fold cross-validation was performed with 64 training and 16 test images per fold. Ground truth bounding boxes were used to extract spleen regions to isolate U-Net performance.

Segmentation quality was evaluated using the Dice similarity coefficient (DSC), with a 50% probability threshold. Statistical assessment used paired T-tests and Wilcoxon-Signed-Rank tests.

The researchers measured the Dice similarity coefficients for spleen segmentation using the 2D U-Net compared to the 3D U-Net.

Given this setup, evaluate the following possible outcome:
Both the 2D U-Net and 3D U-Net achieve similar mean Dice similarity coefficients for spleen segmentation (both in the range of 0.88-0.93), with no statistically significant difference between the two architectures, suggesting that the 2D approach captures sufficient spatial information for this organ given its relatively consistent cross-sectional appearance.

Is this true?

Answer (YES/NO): YES